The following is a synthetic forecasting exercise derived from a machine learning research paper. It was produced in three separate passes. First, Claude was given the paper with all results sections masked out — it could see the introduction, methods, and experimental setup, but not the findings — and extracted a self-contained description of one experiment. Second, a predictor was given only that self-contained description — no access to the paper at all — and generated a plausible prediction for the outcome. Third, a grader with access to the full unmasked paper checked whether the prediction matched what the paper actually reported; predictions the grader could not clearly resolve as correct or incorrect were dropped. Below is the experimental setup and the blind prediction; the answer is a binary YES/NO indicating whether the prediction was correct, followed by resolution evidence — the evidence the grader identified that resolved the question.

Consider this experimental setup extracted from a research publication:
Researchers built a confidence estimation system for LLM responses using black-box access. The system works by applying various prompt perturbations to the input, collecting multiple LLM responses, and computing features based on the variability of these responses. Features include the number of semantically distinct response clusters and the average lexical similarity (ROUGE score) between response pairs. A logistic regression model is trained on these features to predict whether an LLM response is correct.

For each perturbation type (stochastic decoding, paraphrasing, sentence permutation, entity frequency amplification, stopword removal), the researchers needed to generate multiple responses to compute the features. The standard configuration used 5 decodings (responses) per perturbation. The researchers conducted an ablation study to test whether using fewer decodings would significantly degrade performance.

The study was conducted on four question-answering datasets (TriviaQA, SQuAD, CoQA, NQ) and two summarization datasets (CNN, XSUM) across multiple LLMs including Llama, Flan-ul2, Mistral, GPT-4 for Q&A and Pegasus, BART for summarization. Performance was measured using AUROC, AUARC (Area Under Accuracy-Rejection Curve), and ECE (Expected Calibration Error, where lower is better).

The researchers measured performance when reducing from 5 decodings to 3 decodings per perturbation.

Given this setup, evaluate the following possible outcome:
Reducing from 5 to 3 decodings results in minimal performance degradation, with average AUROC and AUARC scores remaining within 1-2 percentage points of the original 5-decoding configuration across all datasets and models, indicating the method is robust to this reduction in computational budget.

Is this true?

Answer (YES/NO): NO